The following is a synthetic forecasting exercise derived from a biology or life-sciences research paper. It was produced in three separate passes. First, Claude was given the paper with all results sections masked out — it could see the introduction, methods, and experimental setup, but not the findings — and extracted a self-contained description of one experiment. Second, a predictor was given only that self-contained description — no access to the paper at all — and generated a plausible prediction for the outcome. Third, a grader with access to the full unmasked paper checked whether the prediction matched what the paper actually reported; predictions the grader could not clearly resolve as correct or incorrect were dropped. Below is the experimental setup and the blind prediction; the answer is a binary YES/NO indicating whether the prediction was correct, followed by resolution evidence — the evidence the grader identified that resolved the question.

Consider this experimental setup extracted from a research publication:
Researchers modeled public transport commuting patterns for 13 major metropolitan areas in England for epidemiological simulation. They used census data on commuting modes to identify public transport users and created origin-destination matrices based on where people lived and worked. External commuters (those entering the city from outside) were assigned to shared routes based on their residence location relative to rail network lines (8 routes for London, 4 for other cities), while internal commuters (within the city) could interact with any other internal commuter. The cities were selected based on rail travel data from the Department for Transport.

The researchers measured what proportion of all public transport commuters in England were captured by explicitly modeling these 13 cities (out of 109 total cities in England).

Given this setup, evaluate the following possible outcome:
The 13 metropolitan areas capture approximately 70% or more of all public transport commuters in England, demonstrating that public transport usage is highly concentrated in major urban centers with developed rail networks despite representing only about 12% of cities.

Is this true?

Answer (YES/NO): NO